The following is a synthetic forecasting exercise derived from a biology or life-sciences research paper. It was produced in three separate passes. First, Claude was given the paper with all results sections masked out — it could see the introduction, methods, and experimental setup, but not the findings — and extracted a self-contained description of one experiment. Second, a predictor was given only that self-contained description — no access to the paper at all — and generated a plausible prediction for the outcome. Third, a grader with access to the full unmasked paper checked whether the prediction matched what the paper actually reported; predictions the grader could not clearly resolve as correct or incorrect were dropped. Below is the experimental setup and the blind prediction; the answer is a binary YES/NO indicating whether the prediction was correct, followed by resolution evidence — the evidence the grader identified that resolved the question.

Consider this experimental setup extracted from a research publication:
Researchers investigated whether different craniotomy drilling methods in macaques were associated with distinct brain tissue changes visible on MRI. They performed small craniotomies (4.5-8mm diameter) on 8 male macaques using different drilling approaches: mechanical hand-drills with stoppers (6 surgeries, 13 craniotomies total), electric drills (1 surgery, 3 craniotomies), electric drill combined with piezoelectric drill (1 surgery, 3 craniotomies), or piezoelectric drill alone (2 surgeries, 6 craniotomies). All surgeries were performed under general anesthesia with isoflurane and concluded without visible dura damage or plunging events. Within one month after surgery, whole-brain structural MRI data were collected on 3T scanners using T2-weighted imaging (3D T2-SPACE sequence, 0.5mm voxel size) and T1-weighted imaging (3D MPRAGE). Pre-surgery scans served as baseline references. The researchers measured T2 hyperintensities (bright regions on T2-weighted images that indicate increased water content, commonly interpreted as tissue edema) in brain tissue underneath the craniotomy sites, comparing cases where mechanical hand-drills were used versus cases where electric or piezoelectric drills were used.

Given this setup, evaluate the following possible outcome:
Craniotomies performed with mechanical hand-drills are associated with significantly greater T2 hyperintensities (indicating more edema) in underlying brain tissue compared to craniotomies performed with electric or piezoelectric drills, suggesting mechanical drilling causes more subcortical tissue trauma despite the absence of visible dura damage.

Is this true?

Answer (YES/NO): NO